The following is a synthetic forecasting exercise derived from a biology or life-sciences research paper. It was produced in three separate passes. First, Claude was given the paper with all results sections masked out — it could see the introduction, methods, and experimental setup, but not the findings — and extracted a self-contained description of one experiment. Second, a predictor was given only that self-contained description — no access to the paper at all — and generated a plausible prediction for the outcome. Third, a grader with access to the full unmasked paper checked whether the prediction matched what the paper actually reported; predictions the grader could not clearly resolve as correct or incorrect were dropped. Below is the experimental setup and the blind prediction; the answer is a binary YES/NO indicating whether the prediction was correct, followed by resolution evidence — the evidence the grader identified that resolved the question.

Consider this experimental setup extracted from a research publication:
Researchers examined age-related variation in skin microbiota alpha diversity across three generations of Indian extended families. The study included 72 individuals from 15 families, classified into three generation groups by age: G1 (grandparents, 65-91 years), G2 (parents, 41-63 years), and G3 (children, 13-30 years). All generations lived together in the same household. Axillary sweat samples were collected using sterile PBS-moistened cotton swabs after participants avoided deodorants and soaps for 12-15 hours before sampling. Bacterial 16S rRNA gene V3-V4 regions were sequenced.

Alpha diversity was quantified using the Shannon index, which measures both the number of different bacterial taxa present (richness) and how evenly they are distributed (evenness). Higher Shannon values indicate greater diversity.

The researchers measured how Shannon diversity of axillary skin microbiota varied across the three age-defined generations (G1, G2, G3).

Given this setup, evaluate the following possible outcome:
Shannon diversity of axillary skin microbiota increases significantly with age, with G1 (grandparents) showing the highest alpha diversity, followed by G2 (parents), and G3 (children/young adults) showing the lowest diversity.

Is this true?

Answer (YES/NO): NO